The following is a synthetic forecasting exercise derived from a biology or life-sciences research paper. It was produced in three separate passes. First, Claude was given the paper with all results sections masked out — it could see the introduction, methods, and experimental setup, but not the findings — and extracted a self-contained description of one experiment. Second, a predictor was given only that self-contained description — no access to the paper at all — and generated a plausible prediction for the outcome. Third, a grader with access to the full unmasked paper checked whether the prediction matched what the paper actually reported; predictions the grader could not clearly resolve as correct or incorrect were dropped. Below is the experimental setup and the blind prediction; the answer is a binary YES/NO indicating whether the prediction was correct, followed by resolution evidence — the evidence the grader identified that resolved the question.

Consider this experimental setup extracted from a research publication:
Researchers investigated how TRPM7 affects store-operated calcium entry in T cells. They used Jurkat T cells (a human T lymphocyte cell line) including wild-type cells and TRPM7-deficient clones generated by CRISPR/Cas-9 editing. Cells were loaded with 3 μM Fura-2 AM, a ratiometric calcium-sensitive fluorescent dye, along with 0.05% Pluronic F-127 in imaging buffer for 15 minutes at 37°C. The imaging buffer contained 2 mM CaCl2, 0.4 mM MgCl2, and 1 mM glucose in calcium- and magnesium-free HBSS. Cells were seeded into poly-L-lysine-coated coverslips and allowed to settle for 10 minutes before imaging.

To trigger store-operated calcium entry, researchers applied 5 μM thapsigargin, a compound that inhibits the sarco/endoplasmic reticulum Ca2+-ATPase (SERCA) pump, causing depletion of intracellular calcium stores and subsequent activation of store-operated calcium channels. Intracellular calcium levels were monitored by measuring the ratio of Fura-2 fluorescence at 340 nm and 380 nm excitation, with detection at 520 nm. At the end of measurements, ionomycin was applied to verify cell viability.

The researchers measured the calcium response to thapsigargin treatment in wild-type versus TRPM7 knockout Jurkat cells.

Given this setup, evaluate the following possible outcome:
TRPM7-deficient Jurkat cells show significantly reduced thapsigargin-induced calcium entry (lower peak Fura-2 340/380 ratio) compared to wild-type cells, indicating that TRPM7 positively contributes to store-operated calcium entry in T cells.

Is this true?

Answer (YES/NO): YES